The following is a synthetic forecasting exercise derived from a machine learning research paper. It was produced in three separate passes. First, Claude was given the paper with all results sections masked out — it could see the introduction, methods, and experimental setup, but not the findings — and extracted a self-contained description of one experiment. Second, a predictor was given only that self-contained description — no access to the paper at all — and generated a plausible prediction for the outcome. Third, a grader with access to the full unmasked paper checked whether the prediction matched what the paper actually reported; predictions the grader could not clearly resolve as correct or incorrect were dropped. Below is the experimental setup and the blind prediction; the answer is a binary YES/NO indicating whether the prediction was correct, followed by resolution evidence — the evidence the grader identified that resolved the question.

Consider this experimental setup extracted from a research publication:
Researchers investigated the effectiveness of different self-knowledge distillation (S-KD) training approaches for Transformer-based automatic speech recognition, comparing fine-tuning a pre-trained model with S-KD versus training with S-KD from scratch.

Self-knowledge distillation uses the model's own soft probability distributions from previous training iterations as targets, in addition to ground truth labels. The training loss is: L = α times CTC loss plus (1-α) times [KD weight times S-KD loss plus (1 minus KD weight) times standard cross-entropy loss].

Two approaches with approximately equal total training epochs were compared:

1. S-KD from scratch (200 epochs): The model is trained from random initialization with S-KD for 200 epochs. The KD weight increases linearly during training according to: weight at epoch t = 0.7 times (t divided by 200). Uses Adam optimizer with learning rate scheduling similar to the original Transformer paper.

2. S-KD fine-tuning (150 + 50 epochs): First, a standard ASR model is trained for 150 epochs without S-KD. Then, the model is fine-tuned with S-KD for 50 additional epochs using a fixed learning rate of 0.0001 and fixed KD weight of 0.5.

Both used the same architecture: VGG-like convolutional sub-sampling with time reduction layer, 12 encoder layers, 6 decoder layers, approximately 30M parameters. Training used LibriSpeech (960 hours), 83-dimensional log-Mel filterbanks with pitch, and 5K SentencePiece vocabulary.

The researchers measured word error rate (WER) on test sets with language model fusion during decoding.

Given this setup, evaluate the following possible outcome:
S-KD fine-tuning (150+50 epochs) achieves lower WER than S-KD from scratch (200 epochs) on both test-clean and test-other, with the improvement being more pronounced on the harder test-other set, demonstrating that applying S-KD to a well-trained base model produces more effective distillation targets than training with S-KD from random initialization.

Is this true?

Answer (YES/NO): NO